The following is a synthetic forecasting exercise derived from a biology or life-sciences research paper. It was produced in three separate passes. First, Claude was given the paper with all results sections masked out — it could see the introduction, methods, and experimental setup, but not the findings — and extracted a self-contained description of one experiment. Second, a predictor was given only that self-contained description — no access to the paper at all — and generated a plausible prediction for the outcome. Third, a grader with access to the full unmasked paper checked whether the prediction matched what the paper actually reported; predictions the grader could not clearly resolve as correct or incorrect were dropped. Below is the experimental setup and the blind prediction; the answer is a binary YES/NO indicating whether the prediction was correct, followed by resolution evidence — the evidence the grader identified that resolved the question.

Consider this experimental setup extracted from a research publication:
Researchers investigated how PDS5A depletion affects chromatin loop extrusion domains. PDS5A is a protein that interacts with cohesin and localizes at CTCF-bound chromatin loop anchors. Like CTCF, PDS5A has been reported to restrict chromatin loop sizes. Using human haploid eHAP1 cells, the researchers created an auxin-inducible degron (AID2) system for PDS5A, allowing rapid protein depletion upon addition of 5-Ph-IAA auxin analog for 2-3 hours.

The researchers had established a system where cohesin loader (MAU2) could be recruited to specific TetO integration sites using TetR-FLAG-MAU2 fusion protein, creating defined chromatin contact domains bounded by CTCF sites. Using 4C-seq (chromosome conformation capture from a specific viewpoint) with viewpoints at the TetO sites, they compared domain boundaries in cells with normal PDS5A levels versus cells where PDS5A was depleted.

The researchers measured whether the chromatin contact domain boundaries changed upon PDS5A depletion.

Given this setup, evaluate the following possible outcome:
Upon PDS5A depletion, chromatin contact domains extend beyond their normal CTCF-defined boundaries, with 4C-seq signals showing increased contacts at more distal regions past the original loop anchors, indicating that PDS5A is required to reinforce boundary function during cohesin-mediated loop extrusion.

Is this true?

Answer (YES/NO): YES